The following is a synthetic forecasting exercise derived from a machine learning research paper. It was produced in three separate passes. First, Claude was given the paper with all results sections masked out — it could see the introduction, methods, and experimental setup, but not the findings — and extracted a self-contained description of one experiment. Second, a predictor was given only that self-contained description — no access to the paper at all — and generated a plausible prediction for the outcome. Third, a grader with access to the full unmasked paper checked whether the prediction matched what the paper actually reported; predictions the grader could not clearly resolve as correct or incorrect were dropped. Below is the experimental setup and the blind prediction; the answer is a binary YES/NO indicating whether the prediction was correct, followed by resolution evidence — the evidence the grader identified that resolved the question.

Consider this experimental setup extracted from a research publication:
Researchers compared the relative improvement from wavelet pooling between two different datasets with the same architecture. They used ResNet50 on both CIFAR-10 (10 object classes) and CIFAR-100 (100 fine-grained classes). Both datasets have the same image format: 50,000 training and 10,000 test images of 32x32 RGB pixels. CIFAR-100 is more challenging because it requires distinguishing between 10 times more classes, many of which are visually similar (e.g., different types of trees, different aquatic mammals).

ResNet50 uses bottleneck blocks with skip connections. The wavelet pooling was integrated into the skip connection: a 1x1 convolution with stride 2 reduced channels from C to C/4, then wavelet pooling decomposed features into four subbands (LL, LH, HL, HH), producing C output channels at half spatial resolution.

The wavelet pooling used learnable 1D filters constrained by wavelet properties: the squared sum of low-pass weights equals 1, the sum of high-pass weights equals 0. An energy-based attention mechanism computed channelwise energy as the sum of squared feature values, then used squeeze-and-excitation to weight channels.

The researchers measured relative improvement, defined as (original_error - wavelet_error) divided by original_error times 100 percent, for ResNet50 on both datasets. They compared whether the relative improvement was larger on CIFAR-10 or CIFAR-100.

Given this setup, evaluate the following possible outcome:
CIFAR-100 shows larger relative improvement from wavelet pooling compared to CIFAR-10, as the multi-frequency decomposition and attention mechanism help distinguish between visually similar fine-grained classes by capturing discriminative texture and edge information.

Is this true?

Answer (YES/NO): NO